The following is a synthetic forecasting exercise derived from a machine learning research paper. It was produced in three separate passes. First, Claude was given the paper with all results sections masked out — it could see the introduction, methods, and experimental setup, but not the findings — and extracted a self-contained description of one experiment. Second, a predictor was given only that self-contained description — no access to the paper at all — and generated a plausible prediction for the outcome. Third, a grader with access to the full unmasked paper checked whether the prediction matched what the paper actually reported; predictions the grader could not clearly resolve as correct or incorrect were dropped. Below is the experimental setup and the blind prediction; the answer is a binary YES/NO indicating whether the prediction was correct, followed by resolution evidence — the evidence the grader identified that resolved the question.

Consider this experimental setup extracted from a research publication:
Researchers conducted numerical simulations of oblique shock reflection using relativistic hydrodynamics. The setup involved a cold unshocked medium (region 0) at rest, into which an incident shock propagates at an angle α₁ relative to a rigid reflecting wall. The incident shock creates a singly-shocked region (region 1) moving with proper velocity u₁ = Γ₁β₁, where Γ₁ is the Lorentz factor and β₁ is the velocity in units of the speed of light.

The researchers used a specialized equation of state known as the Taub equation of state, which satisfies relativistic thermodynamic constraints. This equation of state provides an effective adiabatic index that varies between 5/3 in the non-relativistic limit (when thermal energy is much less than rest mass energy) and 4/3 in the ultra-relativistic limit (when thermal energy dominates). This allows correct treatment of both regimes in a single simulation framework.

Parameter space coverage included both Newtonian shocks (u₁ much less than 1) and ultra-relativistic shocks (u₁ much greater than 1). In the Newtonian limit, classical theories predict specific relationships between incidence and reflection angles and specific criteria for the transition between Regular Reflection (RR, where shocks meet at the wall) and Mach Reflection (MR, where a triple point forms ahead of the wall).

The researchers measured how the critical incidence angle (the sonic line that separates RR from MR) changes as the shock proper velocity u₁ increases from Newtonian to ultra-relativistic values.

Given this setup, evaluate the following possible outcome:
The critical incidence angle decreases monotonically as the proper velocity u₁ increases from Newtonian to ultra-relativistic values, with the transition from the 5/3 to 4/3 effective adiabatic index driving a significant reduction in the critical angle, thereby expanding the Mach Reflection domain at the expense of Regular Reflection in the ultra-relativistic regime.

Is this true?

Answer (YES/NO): NO